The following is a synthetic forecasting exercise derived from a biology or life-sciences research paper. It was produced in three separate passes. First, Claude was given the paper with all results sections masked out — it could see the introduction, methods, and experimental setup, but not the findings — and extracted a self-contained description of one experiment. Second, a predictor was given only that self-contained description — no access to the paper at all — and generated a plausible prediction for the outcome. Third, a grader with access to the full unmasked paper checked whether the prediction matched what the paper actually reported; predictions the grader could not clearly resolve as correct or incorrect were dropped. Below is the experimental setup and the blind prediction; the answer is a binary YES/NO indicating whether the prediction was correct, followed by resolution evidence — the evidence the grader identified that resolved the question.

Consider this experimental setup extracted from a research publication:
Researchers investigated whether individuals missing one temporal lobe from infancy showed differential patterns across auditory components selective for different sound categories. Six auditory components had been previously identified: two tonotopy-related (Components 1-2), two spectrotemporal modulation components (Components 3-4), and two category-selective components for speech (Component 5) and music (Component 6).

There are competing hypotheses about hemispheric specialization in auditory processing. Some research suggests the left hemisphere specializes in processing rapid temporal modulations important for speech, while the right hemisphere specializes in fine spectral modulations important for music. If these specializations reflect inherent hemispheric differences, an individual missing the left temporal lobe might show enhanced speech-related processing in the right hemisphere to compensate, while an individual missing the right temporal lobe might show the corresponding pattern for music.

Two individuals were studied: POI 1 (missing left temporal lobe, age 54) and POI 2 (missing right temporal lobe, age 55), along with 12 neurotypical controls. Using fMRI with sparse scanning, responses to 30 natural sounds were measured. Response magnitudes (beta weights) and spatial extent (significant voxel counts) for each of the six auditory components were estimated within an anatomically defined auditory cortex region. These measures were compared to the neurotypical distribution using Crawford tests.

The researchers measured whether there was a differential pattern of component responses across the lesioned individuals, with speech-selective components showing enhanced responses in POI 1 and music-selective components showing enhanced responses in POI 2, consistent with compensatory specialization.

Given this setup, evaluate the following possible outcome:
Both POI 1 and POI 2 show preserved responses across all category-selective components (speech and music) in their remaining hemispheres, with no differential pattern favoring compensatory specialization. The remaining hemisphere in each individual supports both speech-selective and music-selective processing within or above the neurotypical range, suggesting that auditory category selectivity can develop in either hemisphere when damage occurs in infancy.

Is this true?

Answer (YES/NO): YES